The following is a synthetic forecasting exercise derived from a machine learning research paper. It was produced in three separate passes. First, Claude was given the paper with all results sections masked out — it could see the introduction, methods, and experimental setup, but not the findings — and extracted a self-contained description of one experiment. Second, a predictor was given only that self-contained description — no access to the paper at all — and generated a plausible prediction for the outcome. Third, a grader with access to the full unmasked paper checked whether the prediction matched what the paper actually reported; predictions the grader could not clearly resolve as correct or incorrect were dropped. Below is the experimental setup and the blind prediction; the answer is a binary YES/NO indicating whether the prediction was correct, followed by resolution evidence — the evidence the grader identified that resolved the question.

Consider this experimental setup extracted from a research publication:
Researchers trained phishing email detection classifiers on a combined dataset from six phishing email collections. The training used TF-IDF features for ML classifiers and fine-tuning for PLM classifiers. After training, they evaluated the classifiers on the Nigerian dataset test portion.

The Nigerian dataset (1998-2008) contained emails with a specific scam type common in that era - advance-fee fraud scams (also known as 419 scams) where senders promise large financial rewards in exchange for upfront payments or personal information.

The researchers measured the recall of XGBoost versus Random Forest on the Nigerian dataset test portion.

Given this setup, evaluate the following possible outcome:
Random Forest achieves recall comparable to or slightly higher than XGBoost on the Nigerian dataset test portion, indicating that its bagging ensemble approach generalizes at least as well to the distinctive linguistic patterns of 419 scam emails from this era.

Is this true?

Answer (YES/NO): NO